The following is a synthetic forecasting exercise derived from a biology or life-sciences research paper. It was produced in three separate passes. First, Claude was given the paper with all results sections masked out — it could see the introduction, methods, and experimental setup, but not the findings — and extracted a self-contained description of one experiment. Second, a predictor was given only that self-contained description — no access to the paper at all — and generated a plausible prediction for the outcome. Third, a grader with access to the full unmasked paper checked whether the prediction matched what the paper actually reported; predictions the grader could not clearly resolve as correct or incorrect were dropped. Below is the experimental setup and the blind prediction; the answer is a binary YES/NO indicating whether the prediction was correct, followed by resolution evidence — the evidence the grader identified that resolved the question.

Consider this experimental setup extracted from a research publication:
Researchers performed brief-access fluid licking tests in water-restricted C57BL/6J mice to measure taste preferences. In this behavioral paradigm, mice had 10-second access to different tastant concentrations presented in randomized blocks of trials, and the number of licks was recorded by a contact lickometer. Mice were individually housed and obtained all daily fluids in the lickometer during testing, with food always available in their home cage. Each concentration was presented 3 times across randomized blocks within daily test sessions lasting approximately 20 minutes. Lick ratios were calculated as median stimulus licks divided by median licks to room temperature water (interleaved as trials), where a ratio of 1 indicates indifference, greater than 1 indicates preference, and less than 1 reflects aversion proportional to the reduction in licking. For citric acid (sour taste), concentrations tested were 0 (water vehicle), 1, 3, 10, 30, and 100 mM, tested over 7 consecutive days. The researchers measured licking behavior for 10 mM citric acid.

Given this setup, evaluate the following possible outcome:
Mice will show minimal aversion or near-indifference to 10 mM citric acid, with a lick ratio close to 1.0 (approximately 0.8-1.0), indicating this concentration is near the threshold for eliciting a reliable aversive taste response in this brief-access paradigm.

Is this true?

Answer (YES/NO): NO